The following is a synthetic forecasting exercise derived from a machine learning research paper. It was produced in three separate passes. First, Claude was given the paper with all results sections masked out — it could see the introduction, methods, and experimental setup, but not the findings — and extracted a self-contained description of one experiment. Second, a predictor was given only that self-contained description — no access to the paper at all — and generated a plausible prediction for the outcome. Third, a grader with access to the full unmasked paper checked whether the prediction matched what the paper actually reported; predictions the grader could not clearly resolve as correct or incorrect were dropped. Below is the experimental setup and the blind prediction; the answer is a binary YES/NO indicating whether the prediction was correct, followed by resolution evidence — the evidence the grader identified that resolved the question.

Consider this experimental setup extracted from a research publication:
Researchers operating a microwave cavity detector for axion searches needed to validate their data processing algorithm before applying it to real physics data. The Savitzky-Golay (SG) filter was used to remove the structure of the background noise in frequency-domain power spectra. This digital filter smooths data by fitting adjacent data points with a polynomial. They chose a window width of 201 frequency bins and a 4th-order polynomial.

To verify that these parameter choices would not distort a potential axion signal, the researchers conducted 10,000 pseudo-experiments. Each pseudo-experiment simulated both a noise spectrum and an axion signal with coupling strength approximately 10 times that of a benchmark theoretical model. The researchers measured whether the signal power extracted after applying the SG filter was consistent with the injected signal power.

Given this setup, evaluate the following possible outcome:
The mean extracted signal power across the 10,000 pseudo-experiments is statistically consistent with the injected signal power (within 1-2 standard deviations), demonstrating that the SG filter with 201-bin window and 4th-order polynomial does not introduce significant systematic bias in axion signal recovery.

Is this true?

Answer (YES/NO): YES